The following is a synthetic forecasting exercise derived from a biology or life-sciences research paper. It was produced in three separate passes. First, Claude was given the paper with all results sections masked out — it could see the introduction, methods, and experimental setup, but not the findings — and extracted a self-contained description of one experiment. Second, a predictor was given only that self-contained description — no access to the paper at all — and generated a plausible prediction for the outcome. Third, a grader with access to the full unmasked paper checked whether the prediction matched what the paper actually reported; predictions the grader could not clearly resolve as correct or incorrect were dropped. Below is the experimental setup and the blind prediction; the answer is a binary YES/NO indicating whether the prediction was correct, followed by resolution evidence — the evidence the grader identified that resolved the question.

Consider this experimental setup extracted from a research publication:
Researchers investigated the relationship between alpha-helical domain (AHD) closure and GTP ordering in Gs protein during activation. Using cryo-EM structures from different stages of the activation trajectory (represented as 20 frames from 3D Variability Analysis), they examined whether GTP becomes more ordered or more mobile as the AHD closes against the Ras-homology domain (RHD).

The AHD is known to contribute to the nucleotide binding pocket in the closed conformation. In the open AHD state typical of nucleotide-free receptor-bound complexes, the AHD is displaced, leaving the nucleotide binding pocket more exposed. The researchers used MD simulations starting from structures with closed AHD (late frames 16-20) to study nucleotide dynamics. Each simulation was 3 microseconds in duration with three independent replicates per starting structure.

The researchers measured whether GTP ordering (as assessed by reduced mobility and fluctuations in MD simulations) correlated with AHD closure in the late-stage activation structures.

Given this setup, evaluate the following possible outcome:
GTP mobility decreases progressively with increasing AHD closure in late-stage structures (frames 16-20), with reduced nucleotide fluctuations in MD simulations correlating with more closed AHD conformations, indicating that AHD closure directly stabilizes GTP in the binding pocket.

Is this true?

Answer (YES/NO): YES